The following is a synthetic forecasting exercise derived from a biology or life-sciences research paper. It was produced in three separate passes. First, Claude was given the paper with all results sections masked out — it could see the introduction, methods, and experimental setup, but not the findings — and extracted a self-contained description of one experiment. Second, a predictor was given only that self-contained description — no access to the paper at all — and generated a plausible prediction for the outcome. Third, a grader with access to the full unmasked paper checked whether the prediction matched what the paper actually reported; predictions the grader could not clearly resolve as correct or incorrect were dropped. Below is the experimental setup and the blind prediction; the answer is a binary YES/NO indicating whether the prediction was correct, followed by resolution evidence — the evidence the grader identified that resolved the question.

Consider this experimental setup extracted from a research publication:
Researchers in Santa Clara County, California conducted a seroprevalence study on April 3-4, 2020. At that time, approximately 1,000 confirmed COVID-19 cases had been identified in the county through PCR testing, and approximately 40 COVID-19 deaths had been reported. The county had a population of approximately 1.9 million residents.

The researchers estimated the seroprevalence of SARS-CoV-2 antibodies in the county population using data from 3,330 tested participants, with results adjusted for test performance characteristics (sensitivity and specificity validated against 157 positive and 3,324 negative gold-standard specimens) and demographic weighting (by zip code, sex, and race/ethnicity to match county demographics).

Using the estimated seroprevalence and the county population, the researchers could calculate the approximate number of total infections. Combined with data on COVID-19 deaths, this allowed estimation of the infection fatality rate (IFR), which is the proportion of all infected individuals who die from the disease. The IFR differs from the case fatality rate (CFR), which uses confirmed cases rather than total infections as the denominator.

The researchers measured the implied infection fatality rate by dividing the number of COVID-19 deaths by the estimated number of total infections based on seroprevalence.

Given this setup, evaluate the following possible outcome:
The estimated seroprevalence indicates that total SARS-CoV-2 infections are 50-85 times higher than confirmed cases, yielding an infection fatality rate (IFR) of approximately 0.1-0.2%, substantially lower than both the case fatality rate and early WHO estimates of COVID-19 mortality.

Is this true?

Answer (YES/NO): YES